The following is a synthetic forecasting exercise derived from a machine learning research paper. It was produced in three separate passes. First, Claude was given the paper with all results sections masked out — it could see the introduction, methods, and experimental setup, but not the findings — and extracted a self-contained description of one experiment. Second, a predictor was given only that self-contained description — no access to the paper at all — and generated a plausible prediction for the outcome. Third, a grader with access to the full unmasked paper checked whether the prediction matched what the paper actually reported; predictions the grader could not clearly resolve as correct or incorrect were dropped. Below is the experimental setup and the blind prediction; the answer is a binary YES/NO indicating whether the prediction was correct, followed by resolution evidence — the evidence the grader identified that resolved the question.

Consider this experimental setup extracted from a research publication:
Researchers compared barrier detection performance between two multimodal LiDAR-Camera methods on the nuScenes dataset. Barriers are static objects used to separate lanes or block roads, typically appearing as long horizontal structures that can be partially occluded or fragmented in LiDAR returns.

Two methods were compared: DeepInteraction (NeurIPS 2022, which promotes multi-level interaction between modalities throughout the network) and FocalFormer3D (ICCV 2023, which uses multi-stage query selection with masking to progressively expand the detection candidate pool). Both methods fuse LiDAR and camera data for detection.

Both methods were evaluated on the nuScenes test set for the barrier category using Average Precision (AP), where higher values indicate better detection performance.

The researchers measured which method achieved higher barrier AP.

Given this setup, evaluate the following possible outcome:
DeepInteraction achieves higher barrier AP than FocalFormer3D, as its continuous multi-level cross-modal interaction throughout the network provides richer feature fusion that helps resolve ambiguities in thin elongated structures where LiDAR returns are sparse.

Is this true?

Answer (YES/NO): YES